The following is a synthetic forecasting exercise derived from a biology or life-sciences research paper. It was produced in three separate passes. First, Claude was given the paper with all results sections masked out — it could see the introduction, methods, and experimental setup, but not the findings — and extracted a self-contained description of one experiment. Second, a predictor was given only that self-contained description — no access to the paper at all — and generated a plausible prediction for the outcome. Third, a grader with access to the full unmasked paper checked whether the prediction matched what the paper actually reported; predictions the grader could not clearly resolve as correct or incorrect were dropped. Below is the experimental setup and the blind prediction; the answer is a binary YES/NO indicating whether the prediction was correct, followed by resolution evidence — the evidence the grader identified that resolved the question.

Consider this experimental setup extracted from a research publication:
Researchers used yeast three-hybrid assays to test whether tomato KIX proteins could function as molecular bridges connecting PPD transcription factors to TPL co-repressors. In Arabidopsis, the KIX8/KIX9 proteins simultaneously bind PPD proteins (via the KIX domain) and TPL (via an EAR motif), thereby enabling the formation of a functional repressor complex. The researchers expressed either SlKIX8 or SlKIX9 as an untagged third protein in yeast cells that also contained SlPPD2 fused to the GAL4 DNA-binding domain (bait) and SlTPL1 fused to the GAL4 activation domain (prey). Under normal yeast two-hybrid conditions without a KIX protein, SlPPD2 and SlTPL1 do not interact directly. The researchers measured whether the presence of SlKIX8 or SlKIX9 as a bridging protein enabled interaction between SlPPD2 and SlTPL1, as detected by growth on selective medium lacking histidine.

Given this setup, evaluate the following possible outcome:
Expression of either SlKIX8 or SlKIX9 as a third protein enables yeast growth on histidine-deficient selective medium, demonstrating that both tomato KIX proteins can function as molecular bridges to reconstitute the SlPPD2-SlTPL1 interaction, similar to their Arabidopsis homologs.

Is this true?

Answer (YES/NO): NO